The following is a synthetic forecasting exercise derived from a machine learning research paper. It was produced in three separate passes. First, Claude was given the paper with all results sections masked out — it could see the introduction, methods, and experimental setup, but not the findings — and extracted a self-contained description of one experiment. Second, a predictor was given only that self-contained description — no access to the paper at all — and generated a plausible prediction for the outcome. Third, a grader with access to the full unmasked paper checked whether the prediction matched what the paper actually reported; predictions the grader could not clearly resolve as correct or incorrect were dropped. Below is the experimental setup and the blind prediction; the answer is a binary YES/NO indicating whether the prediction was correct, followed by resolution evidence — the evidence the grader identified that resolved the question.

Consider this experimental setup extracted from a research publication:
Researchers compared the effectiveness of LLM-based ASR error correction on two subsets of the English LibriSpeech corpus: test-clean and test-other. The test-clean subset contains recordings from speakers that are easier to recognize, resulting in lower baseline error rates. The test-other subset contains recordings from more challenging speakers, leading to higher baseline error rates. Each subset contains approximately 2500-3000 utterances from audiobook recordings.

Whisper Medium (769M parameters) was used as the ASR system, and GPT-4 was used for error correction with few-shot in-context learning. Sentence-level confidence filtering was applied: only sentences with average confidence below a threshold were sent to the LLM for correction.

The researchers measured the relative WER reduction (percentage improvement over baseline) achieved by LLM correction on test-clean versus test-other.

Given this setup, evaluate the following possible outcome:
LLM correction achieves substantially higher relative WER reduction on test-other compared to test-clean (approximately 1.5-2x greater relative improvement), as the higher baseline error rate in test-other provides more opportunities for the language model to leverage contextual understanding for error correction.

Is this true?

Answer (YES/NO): NO